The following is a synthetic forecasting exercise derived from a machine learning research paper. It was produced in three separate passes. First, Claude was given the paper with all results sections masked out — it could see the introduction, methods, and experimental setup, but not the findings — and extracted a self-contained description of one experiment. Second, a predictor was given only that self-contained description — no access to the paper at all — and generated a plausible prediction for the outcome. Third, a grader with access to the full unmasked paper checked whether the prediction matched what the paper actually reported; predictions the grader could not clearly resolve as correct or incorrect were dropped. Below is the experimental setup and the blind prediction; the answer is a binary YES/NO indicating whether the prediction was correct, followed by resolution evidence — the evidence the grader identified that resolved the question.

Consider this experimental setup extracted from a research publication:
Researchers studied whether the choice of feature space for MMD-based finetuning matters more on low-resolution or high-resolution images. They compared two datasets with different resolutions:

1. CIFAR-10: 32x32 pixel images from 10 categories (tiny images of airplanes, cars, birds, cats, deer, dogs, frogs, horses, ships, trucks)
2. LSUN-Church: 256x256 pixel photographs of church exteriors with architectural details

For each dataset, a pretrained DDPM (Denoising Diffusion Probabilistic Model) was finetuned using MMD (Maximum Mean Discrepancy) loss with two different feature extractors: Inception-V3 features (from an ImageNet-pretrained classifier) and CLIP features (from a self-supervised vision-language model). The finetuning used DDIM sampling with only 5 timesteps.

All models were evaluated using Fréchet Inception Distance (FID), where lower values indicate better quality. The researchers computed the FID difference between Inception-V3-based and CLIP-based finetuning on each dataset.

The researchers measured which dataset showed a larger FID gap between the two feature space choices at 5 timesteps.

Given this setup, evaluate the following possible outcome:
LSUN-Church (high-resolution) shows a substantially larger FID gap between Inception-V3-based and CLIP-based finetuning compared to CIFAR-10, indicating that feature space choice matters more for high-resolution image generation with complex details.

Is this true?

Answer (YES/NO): YES